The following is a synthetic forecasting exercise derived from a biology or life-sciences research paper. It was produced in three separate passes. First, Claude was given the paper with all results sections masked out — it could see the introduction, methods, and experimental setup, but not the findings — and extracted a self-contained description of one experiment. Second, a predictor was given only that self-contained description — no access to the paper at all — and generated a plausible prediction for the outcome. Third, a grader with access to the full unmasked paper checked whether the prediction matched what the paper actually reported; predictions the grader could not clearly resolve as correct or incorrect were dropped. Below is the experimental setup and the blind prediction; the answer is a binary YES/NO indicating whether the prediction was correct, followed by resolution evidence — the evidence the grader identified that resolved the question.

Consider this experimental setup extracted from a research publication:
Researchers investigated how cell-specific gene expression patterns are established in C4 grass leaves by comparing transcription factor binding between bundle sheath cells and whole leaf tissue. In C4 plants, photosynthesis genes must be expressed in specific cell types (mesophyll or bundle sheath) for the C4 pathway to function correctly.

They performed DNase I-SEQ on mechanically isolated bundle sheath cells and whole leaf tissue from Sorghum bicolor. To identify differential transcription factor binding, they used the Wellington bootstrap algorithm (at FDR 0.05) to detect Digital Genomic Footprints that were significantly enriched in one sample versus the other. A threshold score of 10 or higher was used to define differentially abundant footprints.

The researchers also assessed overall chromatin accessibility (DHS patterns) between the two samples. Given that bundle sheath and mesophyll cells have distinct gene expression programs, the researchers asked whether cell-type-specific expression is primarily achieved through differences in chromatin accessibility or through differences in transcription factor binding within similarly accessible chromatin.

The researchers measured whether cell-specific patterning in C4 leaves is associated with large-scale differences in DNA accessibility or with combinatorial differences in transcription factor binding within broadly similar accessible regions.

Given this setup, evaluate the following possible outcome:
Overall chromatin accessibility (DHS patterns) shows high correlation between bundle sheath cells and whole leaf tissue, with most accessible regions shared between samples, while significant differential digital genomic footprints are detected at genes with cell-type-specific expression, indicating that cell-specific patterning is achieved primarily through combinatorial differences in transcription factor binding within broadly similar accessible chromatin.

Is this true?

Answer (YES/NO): YES